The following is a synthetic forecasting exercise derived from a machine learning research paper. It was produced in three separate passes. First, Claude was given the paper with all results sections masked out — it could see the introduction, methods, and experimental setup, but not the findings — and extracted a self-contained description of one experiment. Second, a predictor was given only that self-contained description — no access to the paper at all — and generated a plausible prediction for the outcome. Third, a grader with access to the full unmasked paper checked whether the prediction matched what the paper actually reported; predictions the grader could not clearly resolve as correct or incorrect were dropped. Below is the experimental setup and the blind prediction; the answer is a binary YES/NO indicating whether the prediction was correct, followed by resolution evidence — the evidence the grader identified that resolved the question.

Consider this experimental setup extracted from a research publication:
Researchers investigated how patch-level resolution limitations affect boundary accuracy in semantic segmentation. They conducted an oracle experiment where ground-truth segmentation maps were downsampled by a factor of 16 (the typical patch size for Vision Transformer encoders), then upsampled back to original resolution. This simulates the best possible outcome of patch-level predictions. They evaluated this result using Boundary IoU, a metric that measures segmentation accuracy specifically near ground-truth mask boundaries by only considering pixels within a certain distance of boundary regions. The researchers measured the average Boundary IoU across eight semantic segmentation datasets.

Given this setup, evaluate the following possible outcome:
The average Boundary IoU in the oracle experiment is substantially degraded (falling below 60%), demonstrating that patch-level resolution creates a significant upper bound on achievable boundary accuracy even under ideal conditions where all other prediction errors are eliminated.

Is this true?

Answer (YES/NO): NO